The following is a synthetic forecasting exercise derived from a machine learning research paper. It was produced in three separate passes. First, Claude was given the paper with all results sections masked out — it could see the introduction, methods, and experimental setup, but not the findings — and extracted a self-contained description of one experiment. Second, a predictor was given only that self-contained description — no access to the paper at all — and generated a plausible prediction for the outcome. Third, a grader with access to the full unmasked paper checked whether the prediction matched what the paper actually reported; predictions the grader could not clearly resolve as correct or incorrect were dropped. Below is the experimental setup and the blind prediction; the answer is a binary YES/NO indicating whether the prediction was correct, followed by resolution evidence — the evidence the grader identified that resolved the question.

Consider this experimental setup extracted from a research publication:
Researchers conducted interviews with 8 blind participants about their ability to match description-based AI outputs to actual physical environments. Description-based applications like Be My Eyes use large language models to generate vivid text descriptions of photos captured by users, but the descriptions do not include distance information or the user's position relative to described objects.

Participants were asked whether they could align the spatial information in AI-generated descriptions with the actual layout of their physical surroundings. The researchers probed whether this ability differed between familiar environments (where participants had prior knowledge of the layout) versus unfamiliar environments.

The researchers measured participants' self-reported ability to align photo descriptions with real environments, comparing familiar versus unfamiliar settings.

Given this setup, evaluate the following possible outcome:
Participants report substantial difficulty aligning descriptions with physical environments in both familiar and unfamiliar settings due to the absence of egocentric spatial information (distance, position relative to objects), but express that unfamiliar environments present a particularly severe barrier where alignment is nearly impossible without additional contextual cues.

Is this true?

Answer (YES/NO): NO